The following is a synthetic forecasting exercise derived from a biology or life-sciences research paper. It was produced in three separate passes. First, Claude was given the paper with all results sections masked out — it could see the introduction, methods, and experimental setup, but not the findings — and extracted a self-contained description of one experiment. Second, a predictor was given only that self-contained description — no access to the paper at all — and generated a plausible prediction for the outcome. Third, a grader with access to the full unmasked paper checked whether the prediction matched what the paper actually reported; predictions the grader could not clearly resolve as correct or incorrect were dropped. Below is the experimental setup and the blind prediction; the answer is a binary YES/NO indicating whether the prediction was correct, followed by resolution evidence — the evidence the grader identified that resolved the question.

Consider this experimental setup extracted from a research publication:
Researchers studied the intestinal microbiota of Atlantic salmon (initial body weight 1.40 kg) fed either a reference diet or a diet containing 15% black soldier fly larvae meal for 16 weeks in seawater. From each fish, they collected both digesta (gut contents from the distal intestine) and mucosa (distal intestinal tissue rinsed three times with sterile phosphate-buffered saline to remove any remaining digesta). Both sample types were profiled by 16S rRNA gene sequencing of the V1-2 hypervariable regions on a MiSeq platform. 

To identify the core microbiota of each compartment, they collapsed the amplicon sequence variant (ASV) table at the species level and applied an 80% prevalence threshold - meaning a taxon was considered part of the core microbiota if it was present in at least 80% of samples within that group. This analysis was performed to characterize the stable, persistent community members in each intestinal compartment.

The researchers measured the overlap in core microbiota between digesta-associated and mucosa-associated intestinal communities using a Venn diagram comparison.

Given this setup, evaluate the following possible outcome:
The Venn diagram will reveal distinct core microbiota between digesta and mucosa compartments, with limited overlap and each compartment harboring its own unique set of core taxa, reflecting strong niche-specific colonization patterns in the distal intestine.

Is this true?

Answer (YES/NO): NO